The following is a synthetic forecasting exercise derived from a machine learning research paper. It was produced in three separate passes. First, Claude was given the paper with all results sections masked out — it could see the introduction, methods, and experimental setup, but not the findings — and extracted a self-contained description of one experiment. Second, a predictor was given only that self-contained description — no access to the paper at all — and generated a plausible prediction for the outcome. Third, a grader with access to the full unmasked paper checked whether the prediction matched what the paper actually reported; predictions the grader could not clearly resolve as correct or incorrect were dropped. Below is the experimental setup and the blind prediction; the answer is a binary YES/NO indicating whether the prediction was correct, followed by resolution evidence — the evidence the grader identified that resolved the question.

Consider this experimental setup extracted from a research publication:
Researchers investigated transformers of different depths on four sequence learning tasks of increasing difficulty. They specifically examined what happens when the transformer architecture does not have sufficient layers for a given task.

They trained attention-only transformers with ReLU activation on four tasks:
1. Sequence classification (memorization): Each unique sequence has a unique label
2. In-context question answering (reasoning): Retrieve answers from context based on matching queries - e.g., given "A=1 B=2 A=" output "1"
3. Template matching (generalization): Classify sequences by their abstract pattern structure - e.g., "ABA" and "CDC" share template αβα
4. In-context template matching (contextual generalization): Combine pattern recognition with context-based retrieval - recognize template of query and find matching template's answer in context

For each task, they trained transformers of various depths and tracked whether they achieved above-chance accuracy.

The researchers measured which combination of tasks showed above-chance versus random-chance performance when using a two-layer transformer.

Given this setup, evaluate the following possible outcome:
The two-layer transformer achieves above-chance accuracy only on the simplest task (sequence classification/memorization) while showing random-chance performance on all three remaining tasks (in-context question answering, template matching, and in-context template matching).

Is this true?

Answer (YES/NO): NO